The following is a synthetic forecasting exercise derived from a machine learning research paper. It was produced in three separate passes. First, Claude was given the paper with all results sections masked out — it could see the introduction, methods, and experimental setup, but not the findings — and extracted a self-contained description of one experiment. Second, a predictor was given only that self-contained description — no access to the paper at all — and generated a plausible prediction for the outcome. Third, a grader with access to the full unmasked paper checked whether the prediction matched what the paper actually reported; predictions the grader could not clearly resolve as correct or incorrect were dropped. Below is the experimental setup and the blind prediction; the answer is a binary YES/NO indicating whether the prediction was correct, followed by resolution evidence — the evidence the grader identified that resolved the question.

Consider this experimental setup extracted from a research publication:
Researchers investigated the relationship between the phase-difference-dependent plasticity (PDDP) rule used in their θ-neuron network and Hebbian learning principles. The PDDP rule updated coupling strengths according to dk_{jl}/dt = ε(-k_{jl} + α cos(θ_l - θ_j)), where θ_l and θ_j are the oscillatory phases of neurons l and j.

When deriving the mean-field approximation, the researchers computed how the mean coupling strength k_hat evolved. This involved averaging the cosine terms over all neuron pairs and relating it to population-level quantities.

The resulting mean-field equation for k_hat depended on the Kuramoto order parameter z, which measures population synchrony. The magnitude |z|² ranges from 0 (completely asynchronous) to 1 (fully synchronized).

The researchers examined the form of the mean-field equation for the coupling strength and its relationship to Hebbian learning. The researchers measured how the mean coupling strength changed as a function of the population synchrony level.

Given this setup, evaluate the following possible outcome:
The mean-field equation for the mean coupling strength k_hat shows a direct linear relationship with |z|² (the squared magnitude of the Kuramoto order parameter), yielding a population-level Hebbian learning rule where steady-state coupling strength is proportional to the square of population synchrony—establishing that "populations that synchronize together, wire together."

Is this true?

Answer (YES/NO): YES